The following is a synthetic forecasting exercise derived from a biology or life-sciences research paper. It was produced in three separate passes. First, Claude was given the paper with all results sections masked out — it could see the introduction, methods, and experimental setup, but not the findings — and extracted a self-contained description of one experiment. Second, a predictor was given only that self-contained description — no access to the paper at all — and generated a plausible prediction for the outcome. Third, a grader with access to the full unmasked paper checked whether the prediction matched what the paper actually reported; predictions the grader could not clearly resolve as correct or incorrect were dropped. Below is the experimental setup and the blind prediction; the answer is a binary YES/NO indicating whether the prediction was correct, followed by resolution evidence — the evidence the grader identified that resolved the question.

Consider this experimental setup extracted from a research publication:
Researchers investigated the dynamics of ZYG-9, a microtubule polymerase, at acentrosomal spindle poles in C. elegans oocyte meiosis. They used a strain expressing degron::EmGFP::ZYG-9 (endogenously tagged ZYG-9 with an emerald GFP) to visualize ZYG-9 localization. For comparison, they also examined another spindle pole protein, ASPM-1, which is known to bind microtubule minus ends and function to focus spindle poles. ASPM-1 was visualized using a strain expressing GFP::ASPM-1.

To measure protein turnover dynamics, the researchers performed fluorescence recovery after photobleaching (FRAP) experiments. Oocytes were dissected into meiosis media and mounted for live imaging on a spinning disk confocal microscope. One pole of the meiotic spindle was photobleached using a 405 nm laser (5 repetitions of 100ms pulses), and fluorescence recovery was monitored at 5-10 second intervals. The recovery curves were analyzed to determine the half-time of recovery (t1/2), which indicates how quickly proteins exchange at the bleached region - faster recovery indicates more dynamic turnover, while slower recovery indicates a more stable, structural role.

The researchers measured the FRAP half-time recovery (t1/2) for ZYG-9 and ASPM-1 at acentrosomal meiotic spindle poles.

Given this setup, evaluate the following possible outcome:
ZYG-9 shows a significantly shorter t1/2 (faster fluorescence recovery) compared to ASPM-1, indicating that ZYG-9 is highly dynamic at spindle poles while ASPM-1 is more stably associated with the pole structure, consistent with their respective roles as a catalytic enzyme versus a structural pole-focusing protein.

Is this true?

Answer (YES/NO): YES